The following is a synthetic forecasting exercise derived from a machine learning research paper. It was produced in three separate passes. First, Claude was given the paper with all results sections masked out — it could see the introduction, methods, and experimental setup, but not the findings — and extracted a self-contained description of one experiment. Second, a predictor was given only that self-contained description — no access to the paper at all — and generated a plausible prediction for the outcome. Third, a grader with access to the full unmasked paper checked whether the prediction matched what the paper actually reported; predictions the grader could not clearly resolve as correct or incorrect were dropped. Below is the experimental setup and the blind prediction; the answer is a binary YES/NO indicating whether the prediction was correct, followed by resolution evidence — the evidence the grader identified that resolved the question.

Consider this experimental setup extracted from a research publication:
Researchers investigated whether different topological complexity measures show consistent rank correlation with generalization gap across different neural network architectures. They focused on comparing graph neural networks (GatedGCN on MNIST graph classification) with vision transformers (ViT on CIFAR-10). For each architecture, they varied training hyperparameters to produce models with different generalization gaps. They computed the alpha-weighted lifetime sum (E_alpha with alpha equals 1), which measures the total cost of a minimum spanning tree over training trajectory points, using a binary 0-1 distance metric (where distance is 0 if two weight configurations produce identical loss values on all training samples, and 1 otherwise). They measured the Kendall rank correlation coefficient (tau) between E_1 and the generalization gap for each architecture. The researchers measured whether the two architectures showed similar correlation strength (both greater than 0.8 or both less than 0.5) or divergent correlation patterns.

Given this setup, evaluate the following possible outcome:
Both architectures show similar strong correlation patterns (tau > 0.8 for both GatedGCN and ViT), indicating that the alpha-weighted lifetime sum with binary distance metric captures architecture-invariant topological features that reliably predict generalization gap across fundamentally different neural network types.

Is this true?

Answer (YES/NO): YES